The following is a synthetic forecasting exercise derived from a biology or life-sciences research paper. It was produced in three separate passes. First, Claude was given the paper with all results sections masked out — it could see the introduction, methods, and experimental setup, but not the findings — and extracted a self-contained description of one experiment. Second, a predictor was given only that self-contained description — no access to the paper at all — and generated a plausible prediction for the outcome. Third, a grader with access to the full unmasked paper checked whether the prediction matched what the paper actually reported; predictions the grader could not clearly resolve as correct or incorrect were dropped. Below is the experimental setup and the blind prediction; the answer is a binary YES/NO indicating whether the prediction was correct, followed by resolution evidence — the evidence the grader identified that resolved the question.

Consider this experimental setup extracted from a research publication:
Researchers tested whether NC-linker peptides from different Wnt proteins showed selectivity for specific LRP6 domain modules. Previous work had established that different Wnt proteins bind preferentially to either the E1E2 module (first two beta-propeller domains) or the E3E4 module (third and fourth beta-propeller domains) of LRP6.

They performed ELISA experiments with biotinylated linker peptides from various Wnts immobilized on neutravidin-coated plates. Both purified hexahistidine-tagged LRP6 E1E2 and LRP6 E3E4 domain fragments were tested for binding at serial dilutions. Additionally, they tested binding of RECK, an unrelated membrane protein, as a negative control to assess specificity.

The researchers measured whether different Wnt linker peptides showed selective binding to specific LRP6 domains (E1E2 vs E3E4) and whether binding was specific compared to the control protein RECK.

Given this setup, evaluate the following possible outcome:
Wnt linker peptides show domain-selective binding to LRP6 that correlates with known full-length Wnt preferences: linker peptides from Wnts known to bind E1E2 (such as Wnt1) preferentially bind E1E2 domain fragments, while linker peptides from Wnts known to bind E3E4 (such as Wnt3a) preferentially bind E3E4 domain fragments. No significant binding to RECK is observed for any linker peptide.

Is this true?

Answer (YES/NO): NO